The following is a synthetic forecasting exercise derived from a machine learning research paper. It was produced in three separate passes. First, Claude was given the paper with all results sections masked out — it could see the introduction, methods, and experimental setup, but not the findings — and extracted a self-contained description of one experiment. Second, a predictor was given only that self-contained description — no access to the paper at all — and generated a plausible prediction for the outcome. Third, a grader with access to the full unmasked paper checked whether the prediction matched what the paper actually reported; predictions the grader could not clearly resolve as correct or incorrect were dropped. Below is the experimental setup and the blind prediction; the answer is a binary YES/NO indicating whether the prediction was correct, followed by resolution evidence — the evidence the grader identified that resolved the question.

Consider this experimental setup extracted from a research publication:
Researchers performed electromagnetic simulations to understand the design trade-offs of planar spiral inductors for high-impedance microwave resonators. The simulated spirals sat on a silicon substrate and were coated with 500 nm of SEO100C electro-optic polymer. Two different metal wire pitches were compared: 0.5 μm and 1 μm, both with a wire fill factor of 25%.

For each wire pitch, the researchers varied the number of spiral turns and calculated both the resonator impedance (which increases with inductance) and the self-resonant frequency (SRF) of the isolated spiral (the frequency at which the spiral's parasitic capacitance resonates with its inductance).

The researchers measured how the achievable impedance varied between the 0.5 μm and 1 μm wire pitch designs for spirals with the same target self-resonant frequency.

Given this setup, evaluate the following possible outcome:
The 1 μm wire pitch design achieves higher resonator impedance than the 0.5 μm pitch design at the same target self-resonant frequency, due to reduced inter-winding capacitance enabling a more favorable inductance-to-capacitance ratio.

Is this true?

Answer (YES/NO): NO